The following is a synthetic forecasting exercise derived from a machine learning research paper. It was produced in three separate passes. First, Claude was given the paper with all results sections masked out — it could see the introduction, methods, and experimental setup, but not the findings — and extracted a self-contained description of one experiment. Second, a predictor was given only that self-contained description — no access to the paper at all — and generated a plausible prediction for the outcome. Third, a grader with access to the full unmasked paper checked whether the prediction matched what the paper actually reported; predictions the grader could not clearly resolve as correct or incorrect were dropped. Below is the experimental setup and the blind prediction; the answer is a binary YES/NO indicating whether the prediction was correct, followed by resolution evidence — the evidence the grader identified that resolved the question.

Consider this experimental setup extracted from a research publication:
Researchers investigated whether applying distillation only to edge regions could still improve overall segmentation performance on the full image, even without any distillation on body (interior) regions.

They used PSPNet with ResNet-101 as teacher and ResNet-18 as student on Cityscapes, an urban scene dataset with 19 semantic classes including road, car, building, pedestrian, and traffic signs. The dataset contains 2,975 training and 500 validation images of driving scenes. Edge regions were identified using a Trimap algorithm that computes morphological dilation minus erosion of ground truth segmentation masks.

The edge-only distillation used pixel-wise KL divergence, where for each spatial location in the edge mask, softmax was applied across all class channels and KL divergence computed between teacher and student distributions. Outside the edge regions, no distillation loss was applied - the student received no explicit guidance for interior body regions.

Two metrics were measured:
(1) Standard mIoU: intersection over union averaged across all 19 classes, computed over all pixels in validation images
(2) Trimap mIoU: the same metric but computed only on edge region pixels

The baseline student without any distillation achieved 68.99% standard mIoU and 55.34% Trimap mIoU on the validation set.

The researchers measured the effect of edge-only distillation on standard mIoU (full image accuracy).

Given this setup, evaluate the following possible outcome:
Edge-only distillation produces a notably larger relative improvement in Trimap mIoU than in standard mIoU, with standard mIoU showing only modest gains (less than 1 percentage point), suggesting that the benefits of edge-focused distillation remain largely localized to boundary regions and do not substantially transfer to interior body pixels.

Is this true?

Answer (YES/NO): NO